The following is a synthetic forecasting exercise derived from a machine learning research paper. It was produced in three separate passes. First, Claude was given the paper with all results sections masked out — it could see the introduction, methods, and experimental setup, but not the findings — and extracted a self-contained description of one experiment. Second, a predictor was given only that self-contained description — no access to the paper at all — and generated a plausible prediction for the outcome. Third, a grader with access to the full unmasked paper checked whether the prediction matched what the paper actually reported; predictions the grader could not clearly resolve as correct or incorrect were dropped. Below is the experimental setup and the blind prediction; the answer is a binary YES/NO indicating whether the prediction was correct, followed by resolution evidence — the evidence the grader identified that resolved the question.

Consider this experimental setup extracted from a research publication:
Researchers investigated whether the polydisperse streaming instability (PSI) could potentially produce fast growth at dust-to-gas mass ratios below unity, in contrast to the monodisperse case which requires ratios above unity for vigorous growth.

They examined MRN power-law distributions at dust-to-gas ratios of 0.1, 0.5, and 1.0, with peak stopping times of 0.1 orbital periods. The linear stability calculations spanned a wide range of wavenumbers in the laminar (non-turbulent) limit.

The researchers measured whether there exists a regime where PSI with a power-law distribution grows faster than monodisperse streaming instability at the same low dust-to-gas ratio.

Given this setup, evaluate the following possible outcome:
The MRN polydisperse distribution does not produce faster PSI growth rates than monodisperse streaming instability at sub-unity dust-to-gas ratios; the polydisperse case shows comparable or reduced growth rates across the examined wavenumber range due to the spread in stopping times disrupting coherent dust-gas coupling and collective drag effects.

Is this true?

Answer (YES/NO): YES